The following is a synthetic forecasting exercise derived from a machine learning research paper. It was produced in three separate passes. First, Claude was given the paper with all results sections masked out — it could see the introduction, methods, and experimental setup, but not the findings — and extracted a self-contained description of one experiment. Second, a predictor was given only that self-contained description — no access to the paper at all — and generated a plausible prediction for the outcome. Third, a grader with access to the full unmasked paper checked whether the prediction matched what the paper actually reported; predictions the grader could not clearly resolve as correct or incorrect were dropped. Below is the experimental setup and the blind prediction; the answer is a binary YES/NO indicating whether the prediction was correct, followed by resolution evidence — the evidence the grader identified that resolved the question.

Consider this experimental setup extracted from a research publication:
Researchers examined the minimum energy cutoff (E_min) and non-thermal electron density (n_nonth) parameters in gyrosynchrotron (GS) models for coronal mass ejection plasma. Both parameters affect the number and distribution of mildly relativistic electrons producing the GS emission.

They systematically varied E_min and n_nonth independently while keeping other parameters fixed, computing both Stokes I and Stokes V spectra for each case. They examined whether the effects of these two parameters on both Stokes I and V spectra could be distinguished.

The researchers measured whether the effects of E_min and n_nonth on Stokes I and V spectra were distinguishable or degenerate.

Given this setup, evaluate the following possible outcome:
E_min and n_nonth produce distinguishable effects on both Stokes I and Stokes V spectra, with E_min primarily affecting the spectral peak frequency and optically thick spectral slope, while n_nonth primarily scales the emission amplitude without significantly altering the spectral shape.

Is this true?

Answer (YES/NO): NO